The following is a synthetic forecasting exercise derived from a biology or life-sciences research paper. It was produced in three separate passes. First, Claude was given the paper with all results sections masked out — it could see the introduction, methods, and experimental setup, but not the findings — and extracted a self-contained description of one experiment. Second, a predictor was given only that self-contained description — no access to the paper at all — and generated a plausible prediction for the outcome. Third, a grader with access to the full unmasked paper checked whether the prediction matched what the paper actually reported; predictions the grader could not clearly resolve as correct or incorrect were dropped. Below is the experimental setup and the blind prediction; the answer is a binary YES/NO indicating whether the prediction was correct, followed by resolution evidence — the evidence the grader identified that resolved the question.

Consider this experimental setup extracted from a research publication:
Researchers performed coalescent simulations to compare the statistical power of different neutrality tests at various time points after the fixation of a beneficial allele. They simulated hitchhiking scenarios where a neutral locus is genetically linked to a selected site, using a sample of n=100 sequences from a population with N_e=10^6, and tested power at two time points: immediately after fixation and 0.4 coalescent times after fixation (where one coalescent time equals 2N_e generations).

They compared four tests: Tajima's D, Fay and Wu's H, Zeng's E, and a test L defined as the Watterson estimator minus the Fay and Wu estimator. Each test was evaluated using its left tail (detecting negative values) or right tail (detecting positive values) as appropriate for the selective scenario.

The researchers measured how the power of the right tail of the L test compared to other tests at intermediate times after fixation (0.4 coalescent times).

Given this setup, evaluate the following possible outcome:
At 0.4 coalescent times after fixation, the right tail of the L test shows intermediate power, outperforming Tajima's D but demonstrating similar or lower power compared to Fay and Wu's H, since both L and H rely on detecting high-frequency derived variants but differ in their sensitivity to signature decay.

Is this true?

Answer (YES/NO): NO